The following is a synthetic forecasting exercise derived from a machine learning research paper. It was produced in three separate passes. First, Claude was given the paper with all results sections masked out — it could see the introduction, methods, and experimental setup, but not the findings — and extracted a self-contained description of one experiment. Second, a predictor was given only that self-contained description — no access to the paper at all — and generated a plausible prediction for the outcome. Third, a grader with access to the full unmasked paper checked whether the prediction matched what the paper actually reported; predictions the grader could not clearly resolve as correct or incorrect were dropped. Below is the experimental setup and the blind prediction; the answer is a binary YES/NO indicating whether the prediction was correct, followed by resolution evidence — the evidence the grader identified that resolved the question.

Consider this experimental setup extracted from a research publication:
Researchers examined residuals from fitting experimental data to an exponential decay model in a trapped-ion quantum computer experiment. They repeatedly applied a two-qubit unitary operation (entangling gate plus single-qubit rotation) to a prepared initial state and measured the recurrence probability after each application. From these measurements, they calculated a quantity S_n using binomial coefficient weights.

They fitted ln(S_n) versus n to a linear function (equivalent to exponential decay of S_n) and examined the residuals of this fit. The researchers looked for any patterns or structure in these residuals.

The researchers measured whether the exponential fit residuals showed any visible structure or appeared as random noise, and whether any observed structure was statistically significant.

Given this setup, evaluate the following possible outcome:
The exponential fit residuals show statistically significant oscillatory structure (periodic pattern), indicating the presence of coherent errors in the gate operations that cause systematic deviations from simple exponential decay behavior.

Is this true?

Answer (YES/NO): NO